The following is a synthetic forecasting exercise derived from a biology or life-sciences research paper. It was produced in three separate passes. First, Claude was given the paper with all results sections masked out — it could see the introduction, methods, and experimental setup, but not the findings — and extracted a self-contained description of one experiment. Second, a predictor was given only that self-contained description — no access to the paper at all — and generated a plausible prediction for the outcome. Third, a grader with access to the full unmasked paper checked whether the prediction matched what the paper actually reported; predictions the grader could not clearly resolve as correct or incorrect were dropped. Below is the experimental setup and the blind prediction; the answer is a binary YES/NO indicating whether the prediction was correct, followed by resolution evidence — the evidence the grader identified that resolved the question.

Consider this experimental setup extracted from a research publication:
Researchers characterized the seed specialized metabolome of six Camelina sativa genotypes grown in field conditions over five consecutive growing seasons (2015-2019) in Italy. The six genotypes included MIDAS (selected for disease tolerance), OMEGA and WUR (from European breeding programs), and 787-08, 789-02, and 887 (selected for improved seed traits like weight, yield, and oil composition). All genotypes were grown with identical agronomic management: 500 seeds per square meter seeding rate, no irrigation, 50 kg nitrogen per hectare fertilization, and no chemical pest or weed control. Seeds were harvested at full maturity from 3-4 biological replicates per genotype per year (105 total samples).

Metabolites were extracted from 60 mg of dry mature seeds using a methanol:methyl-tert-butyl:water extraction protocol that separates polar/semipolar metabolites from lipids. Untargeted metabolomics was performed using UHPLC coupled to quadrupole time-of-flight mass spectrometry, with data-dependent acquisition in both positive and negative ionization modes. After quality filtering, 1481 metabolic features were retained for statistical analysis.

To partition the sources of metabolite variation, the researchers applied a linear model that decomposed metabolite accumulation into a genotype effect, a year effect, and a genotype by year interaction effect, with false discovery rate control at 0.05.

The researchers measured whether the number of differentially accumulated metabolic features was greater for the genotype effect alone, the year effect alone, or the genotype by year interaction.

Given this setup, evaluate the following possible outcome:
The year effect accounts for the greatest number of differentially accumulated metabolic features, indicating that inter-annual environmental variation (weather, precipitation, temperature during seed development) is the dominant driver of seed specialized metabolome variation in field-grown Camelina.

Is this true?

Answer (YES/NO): NO